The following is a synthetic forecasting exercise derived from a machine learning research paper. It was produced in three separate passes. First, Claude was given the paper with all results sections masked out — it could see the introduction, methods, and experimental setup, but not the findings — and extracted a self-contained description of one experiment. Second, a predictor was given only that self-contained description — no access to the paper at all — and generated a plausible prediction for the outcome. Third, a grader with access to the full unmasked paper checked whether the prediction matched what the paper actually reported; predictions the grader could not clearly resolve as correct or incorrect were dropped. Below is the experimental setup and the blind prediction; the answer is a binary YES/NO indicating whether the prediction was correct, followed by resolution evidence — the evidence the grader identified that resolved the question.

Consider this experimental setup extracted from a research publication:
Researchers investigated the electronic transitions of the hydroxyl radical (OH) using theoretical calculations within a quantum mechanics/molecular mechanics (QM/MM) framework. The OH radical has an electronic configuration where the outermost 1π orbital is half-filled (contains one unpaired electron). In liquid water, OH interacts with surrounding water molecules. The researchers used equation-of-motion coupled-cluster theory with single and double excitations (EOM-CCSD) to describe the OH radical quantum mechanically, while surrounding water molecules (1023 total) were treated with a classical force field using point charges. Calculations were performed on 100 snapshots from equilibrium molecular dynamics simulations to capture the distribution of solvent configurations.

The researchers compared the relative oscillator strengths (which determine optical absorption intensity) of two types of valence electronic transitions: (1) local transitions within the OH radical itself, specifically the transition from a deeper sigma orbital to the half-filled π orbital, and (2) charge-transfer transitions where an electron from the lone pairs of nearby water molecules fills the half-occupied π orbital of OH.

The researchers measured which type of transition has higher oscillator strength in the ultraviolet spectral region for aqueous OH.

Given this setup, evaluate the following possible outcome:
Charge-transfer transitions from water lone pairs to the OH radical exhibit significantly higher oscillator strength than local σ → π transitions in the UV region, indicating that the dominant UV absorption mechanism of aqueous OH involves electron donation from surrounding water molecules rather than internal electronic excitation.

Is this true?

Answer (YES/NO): YES